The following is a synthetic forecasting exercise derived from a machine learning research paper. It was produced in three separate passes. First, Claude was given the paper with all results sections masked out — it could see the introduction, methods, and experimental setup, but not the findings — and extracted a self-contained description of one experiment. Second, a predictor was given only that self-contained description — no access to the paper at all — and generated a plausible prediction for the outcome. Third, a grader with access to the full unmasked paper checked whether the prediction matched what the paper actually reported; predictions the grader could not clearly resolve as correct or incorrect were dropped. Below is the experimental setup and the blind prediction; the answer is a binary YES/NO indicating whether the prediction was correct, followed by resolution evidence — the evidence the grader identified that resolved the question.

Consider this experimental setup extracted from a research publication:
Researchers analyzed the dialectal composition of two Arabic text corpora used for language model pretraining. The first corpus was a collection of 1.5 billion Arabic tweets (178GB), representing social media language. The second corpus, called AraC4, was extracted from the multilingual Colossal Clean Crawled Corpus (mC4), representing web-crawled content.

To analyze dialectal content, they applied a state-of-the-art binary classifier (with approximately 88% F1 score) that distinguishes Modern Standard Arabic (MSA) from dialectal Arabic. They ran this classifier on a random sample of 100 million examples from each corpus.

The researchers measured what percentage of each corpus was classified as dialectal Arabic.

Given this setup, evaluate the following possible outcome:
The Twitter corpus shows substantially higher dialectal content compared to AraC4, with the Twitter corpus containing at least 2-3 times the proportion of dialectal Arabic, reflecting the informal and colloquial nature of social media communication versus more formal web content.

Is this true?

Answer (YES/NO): YES